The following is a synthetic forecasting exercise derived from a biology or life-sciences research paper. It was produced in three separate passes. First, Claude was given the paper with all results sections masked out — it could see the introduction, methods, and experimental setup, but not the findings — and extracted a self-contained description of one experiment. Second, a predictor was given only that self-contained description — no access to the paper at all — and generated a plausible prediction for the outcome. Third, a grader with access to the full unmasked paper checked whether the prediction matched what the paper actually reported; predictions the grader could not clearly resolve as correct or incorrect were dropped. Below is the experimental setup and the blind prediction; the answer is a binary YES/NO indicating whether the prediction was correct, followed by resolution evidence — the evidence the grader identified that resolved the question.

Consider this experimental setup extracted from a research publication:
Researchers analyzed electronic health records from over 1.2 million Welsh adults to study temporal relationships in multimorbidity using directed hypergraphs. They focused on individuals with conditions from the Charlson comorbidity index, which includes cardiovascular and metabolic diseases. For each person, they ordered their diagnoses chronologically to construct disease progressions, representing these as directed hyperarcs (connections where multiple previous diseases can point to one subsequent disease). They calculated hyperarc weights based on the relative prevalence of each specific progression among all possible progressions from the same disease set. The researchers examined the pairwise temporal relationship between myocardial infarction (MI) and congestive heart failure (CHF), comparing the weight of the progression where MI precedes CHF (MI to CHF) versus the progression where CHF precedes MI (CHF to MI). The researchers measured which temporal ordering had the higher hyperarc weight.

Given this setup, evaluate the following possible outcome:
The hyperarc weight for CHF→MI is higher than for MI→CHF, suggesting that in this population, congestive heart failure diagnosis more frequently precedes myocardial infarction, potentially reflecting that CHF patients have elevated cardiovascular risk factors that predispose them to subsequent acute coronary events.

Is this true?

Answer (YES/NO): NO